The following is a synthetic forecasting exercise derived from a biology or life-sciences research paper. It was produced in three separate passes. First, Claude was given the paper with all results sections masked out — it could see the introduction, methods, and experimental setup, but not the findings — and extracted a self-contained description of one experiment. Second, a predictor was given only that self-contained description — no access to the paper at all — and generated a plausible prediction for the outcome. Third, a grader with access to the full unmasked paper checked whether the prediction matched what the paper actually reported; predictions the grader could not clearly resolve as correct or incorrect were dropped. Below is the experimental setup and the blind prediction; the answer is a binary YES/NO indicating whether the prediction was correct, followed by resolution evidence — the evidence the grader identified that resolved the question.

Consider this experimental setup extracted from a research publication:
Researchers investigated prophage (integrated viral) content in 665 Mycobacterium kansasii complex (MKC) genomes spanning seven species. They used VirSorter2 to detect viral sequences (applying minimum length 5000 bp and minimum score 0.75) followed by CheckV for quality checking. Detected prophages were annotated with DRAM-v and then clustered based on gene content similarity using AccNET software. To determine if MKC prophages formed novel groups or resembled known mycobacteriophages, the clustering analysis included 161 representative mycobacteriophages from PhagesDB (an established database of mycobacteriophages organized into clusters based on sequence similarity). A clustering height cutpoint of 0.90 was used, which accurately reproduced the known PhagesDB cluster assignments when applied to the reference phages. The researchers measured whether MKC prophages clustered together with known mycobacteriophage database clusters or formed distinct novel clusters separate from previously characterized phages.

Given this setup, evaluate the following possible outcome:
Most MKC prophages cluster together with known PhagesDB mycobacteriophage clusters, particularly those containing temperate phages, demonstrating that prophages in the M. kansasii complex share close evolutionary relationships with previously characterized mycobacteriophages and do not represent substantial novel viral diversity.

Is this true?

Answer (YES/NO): NO